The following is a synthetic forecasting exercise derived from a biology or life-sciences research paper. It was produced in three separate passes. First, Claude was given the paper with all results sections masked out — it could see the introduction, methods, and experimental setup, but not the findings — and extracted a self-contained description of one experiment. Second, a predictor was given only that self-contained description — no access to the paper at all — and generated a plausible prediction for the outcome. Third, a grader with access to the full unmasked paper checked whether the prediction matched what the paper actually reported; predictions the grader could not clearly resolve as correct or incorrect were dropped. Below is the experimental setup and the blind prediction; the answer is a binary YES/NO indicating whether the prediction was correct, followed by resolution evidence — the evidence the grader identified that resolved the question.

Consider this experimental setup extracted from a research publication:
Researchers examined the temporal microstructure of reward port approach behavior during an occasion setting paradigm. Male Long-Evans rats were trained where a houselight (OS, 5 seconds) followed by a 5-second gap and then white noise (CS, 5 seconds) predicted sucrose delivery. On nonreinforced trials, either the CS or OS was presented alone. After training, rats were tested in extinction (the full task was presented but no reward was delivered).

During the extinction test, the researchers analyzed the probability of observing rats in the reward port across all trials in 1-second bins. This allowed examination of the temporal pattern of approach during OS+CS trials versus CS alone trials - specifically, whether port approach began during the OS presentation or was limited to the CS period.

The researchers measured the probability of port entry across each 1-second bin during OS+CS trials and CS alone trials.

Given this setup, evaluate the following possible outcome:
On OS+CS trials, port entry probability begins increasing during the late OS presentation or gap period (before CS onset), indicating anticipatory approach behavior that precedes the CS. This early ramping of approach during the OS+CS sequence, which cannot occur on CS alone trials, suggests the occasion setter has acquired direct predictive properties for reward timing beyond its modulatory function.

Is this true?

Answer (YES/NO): YES